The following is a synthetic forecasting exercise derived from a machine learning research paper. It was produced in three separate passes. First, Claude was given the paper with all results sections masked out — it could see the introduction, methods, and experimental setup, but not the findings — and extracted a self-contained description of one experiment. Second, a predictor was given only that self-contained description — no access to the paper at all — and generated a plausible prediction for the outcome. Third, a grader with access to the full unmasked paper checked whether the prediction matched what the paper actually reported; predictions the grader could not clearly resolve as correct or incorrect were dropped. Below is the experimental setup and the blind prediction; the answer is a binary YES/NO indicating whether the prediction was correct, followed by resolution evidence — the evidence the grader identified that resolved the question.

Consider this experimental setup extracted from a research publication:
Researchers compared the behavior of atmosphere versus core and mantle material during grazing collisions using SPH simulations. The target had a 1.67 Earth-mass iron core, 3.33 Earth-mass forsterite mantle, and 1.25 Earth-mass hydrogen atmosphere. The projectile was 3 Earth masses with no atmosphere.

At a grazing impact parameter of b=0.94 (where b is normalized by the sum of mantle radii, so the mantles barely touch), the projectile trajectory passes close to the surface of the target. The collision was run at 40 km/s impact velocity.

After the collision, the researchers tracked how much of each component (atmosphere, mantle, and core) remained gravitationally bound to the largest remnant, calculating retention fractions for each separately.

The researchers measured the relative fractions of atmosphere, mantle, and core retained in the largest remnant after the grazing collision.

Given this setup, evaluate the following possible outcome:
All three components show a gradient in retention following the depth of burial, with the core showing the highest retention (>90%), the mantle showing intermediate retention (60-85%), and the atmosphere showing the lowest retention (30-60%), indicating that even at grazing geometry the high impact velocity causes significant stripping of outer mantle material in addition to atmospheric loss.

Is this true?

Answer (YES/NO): NO